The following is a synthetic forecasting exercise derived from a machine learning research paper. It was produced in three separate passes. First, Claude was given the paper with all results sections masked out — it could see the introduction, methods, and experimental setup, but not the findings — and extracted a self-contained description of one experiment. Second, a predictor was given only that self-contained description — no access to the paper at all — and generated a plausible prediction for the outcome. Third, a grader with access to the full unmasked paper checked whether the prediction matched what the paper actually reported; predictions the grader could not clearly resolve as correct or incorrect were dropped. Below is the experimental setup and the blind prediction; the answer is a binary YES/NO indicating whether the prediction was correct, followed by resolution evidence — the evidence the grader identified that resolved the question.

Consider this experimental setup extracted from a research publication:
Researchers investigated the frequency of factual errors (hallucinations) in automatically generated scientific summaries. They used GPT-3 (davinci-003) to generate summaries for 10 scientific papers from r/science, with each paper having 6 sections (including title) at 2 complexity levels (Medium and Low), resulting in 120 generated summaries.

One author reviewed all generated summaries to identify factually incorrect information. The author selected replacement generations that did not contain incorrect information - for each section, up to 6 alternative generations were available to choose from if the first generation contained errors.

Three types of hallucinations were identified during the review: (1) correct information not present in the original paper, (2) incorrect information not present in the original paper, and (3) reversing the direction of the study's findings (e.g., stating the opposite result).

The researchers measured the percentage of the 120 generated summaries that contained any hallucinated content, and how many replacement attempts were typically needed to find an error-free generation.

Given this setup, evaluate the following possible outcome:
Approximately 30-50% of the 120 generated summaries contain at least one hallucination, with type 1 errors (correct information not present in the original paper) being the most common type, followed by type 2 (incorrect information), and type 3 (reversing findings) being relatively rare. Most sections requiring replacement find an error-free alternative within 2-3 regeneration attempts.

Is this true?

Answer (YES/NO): NO